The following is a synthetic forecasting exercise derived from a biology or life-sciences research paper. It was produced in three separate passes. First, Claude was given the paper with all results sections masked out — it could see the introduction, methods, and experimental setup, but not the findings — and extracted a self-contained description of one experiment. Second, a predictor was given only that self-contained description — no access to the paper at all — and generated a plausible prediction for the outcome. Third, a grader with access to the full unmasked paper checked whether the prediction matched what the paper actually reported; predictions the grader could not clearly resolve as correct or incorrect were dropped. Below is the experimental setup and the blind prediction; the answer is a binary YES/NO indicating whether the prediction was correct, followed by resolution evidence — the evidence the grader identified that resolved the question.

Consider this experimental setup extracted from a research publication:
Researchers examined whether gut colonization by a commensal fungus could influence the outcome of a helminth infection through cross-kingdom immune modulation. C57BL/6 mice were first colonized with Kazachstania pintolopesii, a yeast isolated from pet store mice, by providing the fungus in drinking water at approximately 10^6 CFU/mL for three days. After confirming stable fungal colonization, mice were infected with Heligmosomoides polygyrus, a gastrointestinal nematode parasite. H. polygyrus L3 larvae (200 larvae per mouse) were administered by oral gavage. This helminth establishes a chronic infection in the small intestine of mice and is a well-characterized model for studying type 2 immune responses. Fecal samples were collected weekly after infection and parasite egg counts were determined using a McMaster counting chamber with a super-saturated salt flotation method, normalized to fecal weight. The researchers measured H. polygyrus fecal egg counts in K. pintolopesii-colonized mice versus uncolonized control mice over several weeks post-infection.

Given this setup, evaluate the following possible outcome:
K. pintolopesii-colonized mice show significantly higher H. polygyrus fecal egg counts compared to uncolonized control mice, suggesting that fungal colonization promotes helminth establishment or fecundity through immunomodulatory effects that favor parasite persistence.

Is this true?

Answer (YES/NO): NO